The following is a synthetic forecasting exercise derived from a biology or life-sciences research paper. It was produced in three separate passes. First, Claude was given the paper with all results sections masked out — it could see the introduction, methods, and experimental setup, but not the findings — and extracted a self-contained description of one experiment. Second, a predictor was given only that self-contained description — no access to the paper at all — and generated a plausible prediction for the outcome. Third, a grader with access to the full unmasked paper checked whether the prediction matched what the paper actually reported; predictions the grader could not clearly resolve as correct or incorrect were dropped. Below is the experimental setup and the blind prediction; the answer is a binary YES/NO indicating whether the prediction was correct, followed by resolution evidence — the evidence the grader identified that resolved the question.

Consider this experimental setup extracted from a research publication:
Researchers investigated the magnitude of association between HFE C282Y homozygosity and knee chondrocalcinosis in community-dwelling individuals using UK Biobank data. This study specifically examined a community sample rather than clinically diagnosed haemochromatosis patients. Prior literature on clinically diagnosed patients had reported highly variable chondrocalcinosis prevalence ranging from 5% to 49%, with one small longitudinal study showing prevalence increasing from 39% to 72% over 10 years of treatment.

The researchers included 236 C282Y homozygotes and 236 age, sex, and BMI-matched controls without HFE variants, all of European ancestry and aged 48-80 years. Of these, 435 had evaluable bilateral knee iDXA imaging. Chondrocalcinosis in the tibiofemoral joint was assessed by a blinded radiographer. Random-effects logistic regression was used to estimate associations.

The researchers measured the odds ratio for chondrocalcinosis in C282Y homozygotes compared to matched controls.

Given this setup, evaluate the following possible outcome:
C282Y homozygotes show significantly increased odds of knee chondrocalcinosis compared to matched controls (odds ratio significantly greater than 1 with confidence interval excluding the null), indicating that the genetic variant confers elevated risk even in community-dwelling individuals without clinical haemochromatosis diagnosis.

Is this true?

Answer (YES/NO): YES